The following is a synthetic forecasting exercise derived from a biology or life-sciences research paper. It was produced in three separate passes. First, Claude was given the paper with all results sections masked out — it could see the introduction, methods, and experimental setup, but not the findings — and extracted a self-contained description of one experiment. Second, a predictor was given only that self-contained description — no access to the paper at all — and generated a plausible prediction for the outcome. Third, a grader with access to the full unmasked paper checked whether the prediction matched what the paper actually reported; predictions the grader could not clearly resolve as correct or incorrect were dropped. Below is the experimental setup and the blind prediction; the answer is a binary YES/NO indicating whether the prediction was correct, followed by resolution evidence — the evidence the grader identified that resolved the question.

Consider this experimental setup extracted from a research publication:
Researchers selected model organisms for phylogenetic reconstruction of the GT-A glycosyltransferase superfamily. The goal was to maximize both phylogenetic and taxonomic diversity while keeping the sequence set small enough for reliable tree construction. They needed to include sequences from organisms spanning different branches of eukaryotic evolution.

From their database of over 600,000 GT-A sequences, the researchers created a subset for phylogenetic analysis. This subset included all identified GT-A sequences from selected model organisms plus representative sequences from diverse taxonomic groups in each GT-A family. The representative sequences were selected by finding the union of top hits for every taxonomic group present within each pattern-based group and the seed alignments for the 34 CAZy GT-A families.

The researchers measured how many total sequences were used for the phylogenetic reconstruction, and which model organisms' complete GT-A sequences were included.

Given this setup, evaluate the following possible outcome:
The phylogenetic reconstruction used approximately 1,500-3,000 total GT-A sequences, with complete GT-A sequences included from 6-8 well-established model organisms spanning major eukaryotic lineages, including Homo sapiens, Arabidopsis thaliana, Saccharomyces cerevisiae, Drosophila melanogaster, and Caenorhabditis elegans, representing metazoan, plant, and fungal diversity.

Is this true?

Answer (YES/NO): NO